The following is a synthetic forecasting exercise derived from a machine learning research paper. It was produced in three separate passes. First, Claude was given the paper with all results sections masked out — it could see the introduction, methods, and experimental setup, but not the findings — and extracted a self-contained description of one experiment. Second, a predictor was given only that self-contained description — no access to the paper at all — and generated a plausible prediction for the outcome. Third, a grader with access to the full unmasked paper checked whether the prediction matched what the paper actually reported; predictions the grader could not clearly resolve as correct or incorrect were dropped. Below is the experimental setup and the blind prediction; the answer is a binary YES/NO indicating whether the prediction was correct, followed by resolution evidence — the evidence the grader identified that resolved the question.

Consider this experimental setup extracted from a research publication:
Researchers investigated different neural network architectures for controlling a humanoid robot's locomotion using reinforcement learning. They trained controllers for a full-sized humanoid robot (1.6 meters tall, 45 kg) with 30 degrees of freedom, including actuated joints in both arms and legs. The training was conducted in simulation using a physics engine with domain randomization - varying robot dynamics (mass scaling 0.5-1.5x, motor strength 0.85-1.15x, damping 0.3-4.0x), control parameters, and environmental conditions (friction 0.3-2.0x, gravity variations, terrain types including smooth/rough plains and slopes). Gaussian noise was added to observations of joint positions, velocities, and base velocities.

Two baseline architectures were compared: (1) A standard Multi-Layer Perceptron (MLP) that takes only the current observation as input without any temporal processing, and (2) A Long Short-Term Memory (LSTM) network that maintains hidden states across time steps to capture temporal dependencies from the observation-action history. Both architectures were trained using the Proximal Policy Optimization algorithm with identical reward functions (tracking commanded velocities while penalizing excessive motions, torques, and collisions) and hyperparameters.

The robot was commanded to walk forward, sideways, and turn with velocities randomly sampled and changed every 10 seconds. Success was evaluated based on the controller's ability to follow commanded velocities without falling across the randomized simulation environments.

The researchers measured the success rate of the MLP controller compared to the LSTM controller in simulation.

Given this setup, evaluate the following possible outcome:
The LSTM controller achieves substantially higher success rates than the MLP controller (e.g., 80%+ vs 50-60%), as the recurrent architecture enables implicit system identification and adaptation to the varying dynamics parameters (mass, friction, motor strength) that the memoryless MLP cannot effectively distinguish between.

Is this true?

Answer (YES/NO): NO